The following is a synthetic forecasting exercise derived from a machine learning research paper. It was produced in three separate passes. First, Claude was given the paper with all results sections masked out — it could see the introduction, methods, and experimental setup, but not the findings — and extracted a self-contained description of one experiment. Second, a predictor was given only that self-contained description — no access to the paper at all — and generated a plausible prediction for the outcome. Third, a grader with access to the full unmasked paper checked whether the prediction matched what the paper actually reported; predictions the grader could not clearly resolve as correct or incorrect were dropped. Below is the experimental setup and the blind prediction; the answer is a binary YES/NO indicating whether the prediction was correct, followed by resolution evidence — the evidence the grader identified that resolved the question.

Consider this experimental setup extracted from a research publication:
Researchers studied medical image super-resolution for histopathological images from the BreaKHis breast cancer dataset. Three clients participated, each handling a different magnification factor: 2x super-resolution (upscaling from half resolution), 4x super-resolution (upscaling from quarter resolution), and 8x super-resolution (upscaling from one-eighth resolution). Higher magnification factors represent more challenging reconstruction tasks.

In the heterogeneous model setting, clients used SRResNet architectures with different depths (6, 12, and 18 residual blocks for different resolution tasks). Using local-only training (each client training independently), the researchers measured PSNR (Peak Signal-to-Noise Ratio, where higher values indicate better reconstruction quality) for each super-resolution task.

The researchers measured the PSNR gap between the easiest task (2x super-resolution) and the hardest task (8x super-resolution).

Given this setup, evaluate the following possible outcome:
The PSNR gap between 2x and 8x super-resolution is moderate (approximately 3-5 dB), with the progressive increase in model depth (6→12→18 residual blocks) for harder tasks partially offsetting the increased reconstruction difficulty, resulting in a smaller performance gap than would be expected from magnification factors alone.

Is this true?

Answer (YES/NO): NO